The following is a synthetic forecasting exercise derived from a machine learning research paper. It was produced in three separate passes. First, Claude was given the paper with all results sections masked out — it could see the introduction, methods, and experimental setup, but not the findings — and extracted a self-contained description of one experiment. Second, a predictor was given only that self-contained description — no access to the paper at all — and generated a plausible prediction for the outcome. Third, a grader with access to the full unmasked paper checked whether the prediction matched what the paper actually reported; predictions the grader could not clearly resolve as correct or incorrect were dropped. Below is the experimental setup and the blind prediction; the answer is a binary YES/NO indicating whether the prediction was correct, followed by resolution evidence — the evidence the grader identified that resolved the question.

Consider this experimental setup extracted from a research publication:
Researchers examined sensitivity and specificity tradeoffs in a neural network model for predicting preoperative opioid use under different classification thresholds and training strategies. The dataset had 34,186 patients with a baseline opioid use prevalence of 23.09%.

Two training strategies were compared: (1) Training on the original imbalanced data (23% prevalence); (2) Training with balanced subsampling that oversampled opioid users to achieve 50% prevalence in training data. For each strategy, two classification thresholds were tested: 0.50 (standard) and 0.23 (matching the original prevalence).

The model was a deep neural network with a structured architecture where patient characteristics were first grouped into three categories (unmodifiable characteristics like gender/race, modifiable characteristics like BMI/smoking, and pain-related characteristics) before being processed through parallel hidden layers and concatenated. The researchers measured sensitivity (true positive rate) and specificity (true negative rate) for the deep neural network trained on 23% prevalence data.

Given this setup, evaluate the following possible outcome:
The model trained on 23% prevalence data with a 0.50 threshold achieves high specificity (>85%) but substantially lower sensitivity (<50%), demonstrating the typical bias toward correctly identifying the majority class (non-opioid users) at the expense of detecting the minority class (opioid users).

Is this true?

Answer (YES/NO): YES